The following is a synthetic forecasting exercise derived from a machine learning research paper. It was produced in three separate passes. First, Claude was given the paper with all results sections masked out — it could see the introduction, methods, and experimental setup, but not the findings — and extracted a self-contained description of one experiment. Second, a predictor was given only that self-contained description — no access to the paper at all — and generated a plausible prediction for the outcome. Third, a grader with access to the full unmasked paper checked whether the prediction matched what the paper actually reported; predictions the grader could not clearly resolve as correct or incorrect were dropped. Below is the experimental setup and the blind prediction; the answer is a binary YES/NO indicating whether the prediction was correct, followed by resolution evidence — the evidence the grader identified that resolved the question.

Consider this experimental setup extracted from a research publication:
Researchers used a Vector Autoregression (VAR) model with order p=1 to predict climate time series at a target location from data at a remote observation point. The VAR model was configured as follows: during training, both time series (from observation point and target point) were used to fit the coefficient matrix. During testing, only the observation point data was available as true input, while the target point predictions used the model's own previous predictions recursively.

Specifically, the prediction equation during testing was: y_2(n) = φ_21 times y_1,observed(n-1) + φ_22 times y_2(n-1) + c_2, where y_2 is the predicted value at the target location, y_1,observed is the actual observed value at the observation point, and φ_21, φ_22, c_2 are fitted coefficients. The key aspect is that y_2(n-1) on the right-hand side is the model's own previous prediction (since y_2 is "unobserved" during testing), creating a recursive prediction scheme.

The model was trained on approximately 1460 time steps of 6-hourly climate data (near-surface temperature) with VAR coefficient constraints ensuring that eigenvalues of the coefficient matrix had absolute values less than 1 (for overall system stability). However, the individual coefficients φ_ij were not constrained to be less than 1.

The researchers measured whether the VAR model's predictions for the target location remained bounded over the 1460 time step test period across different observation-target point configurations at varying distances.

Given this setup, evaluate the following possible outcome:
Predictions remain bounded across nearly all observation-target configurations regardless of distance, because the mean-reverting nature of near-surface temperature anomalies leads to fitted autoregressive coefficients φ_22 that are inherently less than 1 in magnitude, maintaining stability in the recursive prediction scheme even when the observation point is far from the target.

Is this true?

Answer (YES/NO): NO